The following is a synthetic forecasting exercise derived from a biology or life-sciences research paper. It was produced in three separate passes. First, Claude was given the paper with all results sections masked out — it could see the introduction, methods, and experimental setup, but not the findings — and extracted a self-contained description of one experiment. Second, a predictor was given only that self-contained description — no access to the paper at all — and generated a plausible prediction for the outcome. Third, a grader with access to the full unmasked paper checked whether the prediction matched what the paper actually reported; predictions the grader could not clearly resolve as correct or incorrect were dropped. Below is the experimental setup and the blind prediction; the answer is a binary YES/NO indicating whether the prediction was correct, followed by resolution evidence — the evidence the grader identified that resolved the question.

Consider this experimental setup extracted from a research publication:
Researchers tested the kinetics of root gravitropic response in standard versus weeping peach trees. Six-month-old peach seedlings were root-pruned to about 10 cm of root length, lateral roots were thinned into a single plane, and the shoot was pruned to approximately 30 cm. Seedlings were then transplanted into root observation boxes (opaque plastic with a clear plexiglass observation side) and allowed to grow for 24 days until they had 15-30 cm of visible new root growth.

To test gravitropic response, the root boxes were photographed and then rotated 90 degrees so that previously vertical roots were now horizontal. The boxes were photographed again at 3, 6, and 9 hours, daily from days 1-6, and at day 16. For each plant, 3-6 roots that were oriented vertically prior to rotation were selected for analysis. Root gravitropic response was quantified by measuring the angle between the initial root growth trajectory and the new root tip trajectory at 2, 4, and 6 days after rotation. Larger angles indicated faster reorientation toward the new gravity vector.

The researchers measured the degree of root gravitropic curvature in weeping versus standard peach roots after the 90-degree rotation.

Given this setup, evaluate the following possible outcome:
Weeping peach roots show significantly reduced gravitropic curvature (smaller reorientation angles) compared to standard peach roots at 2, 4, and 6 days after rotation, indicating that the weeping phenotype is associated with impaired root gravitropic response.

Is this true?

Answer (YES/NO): NO